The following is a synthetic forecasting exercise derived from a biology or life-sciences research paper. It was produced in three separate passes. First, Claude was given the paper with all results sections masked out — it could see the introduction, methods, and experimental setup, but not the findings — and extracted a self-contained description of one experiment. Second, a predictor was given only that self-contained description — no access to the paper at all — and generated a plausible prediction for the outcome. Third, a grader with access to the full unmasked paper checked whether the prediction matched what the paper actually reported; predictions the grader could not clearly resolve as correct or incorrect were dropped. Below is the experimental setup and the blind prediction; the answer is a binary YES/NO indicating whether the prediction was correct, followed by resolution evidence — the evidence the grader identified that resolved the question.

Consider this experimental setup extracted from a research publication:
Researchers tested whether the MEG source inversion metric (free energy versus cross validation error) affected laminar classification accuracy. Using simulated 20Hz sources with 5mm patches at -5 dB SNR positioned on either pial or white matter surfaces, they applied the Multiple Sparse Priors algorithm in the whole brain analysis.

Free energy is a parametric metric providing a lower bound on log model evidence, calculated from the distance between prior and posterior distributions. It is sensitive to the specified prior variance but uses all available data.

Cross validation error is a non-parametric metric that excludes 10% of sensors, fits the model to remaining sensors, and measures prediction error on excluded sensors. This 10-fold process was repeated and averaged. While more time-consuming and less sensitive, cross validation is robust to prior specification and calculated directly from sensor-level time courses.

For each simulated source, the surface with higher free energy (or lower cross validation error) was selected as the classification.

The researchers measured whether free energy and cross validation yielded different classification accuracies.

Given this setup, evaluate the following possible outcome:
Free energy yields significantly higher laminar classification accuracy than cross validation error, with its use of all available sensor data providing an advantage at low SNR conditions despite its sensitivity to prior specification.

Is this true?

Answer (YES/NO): NO